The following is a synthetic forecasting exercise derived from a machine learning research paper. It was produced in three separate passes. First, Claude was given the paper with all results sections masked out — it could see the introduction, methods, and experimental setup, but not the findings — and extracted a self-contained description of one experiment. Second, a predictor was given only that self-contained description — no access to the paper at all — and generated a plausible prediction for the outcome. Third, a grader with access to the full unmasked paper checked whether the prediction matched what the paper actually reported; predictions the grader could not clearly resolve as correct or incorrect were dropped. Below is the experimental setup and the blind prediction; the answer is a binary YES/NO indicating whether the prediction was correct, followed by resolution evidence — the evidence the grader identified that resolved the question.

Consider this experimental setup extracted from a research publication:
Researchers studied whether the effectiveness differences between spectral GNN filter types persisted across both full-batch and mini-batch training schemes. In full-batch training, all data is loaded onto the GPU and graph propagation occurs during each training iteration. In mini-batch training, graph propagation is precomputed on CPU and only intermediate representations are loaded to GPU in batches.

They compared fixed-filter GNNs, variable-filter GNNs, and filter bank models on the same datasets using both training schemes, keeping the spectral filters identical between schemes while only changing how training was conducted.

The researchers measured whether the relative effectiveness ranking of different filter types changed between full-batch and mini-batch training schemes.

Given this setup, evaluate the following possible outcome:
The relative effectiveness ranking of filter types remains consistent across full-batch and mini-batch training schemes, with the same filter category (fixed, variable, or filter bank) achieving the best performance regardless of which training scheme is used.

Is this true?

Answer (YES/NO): YES